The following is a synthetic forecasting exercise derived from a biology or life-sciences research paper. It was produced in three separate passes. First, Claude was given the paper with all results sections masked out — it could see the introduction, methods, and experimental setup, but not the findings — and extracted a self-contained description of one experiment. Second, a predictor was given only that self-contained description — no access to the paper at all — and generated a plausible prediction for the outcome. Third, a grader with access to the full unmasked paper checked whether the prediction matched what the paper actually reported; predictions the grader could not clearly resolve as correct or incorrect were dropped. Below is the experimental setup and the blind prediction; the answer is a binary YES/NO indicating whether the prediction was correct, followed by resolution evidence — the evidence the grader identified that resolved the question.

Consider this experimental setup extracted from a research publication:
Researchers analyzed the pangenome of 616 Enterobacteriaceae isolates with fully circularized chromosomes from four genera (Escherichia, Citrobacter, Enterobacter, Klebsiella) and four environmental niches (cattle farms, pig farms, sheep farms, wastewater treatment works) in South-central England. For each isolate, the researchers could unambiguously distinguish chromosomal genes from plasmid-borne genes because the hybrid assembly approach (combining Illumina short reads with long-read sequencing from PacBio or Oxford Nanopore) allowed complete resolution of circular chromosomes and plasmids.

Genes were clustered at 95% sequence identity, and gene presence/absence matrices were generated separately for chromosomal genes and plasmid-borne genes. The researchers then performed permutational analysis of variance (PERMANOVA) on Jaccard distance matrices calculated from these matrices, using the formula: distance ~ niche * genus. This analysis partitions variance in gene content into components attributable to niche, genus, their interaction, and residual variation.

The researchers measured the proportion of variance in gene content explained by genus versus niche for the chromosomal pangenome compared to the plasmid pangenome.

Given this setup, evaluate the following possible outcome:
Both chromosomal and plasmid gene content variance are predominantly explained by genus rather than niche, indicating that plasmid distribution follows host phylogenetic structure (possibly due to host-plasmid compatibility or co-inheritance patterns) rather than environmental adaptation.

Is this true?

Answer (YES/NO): NO